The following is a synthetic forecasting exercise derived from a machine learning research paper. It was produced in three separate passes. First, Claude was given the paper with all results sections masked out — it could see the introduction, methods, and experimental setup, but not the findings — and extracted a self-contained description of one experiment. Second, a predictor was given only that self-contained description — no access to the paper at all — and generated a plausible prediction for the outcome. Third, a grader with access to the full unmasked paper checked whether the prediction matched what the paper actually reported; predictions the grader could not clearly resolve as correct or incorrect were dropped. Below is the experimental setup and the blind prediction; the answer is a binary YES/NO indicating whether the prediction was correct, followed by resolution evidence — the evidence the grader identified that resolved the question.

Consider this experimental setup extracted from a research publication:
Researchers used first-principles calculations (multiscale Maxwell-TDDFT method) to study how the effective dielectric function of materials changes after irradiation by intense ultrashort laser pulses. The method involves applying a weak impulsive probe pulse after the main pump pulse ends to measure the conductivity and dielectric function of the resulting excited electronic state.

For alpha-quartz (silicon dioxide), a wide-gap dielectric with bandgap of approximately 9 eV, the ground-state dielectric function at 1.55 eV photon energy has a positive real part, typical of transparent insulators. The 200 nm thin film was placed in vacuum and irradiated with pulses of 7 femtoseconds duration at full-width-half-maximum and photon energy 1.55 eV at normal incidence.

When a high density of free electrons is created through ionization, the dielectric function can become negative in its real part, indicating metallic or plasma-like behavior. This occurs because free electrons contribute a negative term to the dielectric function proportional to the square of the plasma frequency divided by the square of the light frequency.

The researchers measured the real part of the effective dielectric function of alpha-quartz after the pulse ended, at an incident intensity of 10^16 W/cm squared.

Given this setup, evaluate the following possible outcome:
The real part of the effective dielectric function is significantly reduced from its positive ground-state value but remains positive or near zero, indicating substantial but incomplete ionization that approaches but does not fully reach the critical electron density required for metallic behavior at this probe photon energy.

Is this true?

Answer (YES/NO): NO